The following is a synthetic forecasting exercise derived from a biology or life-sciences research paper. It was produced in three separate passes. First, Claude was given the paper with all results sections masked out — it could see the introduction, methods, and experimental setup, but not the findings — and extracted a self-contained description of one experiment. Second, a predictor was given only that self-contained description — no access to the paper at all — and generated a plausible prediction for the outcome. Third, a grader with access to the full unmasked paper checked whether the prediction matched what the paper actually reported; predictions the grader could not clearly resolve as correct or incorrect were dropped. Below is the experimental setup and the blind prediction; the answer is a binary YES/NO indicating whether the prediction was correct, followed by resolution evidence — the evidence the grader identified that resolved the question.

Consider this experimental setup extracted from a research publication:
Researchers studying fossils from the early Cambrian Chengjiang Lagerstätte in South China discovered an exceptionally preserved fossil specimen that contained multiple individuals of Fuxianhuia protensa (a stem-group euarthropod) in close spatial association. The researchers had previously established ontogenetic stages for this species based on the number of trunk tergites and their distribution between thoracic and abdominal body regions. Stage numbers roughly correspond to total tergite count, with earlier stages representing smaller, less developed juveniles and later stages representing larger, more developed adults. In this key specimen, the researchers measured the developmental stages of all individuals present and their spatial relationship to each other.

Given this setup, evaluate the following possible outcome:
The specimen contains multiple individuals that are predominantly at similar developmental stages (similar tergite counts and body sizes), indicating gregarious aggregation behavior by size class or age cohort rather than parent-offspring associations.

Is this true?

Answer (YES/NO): NO